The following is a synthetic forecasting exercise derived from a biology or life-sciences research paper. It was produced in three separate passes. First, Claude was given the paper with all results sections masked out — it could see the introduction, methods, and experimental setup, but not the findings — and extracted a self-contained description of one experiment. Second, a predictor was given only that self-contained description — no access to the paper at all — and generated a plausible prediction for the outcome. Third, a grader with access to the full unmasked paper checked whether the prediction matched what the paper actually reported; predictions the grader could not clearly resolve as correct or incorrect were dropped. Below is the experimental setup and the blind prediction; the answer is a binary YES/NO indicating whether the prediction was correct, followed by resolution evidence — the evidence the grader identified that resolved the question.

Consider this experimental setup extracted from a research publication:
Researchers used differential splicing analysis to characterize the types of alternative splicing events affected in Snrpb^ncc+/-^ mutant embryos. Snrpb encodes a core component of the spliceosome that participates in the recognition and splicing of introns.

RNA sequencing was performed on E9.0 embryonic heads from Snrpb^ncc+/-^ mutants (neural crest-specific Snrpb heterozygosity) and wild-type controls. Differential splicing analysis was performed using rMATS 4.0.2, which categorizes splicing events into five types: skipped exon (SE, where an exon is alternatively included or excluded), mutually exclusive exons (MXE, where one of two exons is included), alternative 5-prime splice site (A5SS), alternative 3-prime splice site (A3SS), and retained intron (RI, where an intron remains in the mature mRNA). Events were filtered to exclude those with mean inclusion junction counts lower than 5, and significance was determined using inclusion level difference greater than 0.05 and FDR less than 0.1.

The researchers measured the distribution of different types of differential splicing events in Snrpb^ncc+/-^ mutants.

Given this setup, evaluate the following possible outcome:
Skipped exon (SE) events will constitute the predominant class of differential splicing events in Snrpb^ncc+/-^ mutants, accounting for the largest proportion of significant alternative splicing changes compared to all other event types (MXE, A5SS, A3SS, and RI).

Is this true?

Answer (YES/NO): YES